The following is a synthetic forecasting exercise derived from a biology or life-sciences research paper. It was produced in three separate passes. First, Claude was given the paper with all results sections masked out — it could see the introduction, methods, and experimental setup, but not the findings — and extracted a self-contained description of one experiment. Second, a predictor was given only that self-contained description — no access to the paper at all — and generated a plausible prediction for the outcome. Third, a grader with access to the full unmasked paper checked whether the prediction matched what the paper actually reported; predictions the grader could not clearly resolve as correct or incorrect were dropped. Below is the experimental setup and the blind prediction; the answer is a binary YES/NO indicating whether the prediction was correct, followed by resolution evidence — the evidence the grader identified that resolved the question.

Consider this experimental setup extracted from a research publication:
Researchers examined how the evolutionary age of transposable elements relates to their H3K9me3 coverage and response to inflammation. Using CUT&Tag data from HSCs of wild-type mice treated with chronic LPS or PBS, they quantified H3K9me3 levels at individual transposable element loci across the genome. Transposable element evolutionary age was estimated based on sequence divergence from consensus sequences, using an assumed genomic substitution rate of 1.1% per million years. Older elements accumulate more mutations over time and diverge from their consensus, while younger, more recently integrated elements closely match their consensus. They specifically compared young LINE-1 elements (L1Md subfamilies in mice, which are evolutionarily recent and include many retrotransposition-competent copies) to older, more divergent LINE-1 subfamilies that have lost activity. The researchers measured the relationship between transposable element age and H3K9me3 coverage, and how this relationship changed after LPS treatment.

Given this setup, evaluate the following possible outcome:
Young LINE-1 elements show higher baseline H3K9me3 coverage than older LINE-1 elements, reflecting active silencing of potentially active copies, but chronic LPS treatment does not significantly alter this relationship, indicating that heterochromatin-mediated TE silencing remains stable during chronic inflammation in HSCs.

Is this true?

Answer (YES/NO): NO